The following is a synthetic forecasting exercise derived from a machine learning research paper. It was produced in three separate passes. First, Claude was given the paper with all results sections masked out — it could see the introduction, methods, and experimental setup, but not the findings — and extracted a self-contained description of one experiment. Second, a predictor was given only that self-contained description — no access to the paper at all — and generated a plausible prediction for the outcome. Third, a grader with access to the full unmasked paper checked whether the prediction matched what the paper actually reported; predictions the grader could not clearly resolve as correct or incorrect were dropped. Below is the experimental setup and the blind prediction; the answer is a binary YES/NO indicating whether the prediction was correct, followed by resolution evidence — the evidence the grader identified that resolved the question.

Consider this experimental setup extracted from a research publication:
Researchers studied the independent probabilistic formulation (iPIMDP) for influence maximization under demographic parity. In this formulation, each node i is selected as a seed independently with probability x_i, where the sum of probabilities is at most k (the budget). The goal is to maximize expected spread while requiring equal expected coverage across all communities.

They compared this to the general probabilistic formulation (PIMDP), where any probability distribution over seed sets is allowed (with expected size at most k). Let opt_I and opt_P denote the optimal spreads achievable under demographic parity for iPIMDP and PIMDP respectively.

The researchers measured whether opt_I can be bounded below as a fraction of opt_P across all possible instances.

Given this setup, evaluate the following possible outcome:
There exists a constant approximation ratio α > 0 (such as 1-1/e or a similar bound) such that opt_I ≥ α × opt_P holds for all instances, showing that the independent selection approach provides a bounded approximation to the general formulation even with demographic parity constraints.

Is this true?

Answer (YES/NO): NO